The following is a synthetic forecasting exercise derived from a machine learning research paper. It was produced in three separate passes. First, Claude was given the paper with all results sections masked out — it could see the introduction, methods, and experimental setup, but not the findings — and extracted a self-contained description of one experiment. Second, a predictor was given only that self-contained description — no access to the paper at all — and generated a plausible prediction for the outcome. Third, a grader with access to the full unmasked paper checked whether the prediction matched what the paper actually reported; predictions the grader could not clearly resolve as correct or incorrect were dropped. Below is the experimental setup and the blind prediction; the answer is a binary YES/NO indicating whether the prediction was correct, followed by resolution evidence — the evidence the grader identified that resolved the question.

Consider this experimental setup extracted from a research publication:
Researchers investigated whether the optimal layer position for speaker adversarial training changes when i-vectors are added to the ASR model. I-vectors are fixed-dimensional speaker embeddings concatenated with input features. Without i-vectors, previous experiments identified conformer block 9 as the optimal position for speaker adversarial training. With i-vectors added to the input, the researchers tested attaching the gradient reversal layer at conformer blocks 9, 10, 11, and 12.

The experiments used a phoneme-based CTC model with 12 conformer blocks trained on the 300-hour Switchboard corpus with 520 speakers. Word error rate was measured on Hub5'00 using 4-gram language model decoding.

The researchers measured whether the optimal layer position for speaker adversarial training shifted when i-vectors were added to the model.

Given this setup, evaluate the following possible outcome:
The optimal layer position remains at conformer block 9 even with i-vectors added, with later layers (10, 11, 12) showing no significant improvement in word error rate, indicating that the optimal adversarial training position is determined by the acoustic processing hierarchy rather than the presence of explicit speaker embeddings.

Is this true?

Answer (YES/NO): NO